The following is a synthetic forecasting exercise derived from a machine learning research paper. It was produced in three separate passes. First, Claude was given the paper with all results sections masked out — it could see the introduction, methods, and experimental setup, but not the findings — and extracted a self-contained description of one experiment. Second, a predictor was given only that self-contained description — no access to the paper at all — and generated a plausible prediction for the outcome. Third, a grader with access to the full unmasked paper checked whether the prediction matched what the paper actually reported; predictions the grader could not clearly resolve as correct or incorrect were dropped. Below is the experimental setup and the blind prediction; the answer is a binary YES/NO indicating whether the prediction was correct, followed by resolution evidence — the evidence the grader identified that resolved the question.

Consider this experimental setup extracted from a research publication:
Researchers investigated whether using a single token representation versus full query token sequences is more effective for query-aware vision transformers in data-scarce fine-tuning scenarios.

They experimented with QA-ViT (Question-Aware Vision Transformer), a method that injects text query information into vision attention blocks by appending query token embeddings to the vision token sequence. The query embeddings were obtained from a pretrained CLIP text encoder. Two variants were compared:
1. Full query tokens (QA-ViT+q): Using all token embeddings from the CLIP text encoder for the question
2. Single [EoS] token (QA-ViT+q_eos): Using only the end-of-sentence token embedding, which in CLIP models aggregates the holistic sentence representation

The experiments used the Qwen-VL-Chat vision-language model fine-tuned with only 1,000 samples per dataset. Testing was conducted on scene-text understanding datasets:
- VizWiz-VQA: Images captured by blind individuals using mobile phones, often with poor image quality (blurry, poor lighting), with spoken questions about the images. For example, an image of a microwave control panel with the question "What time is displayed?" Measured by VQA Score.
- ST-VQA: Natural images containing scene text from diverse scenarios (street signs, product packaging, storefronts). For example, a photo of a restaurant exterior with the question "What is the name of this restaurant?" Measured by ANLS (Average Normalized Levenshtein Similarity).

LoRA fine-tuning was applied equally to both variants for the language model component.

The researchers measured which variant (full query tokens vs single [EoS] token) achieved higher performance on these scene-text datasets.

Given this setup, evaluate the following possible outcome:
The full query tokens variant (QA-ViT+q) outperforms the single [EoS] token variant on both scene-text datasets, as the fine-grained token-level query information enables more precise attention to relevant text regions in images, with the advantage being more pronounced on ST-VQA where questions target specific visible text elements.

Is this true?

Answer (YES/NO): NO